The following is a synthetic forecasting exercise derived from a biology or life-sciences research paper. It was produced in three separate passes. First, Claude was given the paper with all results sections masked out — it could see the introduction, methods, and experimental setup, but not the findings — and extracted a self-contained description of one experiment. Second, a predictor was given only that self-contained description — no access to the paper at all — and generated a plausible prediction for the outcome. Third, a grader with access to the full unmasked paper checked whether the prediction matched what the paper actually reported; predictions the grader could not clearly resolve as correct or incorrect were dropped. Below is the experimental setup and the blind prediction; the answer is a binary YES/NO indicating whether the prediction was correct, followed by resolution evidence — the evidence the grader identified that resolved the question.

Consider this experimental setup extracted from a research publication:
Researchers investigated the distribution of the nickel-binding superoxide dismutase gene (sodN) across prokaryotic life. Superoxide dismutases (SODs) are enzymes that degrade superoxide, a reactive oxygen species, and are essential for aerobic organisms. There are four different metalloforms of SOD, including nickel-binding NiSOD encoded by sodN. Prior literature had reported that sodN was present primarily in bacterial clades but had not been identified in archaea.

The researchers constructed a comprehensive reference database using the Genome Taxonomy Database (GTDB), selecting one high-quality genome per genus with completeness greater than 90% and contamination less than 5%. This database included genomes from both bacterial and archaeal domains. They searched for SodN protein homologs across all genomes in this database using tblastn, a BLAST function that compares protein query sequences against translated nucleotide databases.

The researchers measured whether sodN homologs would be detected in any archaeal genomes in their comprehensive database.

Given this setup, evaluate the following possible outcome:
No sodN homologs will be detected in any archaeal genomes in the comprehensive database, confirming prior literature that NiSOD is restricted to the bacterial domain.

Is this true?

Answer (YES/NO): NO